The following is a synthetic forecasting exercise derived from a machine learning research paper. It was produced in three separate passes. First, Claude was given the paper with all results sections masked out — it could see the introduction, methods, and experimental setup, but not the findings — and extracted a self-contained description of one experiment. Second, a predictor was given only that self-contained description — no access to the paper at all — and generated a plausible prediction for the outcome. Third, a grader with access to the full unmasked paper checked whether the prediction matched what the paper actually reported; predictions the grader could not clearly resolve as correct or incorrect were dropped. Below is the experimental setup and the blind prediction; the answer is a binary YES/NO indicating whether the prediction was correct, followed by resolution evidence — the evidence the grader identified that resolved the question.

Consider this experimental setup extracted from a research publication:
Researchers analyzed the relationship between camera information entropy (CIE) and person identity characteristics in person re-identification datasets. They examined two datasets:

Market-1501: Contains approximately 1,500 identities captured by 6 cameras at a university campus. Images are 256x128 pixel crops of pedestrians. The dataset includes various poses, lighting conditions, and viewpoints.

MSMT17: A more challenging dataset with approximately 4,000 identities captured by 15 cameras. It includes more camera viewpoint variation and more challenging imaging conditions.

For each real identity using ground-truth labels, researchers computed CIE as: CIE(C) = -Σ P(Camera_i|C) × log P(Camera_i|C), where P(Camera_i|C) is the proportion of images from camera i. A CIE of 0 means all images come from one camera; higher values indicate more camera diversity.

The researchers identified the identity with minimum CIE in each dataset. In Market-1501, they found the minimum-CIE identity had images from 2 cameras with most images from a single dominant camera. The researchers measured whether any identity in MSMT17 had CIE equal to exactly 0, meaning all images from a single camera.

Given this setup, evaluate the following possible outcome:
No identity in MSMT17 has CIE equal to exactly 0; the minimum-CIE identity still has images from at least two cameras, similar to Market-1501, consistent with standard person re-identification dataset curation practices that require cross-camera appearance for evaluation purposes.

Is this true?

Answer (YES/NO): NO